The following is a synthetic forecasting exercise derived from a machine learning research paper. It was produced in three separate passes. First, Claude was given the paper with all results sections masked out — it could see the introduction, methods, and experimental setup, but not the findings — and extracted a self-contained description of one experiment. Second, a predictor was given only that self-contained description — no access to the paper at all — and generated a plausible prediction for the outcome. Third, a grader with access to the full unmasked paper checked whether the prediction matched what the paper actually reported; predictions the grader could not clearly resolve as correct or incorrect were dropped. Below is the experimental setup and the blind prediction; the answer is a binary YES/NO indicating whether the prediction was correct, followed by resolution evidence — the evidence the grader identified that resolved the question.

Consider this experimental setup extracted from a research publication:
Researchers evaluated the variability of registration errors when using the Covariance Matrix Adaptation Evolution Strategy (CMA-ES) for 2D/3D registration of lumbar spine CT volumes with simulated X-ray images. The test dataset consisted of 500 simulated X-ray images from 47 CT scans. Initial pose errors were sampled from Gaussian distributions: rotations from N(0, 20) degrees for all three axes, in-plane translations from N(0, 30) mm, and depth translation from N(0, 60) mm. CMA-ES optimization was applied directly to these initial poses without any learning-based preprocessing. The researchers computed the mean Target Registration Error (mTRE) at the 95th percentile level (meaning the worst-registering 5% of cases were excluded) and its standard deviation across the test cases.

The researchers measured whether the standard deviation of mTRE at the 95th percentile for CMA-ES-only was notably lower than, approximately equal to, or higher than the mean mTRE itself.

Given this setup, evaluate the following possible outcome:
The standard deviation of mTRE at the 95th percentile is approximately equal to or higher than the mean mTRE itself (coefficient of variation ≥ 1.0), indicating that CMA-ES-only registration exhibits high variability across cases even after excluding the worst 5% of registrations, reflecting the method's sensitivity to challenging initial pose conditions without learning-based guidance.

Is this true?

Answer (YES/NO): YES